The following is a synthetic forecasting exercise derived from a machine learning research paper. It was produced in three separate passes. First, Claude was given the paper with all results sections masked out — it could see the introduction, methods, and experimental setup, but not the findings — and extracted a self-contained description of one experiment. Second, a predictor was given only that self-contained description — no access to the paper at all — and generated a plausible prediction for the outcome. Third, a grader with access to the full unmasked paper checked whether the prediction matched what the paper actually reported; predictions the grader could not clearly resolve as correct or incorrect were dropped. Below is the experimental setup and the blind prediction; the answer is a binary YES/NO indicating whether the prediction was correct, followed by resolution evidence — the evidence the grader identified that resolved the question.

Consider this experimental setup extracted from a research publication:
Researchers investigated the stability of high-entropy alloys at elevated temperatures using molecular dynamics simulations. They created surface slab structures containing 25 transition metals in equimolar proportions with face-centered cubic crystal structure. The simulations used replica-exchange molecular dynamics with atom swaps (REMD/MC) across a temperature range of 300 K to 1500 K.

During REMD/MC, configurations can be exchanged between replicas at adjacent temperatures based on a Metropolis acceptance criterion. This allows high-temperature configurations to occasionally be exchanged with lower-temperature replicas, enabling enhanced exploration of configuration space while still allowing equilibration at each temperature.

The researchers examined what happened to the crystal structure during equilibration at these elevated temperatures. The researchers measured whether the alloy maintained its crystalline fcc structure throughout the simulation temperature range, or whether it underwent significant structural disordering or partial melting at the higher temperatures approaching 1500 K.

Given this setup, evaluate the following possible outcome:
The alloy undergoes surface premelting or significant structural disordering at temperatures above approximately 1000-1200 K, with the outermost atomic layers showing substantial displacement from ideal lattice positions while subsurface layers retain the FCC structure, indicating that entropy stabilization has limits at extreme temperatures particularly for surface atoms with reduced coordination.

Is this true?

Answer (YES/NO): NO